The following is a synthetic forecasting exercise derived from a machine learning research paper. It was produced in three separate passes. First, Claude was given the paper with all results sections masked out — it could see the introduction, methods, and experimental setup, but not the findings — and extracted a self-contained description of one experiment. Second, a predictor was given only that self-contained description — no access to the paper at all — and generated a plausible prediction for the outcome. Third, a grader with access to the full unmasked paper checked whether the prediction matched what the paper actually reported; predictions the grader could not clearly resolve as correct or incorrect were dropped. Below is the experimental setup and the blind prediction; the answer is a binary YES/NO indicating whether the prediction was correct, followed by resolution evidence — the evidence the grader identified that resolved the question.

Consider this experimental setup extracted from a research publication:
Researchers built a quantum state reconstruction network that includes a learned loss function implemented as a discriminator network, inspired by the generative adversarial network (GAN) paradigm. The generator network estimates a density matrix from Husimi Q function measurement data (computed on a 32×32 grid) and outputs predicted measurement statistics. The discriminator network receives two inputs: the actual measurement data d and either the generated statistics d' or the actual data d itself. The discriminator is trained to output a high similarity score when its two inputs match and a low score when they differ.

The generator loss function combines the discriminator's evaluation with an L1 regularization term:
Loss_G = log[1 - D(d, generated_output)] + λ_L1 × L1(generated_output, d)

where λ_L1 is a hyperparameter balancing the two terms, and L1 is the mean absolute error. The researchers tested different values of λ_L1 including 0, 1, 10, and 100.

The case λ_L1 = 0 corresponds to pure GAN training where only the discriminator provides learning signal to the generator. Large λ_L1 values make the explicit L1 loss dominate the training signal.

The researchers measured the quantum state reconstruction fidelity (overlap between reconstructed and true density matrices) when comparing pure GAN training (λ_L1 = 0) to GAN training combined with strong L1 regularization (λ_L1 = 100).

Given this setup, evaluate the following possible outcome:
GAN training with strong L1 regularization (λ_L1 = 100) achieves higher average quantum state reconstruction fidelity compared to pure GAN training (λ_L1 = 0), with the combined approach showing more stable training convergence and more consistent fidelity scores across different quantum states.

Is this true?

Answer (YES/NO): NO